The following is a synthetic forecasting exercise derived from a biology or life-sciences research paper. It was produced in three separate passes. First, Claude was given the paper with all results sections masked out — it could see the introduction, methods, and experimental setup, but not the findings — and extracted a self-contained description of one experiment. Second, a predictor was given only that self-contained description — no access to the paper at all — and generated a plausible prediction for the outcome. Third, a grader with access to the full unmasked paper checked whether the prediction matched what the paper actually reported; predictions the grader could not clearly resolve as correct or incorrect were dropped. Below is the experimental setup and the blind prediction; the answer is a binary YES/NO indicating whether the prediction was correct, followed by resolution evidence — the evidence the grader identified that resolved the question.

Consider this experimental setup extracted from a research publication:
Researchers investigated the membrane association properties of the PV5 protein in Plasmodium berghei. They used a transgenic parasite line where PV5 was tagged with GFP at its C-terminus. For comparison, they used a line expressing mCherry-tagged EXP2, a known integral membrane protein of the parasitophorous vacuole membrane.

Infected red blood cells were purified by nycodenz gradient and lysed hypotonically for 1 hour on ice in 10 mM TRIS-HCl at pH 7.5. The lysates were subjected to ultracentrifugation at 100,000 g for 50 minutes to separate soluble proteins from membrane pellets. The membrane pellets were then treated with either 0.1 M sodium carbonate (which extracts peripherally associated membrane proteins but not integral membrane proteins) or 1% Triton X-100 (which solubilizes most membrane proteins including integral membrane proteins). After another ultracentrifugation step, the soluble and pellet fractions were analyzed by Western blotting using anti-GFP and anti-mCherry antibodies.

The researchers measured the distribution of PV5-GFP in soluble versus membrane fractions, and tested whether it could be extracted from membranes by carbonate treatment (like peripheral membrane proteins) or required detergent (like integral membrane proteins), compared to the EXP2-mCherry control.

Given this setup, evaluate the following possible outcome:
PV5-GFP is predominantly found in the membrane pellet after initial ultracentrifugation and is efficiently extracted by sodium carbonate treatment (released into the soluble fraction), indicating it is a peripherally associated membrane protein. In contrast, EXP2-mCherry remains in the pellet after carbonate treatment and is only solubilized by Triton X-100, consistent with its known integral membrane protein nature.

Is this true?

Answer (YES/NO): NO